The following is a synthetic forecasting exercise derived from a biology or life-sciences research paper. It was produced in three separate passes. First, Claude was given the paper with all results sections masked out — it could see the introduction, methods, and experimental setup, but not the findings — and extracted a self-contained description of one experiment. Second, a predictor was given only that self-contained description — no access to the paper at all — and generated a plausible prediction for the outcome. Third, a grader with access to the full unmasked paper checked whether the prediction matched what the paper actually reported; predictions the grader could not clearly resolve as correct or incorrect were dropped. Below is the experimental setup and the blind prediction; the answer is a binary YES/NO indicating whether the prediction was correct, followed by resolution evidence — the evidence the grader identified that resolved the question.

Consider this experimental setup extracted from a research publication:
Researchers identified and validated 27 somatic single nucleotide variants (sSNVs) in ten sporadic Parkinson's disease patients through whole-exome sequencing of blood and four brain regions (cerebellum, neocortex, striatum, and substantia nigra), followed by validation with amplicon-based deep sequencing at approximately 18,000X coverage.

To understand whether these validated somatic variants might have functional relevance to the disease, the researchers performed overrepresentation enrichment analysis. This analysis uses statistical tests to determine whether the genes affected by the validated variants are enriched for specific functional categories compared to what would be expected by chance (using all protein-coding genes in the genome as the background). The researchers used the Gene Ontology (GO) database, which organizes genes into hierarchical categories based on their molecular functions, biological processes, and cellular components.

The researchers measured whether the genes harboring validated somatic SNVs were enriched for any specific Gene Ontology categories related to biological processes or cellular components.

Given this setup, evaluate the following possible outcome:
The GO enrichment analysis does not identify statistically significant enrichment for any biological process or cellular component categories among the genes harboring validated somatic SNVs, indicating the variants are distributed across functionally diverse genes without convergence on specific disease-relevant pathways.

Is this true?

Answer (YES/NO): NO